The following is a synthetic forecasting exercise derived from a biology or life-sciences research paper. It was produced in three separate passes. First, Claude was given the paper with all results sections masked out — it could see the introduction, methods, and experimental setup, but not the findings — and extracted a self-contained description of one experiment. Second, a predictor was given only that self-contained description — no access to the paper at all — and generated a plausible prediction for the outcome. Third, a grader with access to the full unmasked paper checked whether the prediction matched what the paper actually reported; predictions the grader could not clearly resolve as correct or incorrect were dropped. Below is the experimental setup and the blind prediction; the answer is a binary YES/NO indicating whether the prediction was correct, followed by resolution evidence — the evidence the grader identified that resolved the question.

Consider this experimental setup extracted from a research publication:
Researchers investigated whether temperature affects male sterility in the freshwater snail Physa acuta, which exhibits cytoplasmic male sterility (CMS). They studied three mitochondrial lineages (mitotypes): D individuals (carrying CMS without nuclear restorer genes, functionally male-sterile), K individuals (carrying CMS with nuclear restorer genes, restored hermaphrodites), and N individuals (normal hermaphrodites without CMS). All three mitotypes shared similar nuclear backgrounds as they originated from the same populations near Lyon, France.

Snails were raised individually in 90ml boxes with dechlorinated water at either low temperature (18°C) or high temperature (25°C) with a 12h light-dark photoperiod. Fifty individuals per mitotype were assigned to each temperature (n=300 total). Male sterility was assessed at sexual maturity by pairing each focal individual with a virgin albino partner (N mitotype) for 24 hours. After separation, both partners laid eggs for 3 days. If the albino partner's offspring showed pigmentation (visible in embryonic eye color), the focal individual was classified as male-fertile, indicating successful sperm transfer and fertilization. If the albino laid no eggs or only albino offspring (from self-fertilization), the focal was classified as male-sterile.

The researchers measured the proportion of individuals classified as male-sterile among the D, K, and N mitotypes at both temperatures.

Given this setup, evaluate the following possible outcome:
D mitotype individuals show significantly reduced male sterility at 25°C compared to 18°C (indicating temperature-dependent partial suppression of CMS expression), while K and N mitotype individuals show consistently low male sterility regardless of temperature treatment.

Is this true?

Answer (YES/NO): NO